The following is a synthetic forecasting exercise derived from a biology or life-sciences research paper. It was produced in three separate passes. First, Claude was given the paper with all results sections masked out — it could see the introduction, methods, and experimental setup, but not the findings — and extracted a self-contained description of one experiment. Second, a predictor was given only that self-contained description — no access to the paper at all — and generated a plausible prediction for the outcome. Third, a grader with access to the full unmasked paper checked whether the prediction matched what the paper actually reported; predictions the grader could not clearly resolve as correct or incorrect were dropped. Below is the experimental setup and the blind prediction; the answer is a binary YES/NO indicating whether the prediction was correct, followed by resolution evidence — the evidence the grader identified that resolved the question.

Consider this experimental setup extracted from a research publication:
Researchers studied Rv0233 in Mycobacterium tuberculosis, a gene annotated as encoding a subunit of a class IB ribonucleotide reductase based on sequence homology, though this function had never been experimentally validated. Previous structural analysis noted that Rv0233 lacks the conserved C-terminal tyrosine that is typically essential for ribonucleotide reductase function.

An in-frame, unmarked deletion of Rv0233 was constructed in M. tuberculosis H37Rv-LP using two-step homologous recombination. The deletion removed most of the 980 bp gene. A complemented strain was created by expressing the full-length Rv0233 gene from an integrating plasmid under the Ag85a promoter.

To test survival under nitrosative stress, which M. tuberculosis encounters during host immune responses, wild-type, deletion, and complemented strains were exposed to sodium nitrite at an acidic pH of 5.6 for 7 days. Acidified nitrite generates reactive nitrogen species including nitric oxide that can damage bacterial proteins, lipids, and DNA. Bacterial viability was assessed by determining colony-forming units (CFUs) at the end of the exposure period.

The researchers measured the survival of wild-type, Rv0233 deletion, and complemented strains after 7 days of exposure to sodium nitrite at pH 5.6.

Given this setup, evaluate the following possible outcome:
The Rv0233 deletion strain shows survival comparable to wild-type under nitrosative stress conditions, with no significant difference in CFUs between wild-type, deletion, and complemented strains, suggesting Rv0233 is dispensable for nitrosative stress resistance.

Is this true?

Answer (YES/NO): YES